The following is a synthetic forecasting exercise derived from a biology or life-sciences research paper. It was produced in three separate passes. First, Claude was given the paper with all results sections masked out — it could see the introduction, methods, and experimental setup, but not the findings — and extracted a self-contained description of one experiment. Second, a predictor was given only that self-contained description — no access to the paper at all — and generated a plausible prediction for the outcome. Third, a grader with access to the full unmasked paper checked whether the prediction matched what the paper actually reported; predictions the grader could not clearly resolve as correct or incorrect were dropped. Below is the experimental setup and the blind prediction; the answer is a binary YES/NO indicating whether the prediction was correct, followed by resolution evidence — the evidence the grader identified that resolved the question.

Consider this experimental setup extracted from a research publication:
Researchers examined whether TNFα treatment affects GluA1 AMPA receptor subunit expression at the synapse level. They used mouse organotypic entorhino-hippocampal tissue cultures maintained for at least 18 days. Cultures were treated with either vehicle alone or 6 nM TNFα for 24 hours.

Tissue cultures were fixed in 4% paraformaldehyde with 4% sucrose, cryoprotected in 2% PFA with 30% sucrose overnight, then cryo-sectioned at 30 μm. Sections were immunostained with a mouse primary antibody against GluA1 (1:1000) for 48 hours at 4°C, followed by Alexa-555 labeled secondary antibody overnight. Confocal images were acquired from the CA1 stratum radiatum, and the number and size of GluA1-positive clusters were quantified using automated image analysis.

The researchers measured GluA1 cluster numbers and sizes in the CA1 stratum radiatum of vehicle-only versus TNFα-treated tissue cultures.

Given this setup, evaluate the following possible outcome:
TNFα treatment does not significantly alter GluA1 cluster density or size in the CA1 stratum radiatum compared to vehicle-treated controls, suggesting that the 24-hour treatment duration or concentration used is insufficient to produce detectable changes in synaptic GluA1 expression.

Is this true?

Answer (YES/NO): NO